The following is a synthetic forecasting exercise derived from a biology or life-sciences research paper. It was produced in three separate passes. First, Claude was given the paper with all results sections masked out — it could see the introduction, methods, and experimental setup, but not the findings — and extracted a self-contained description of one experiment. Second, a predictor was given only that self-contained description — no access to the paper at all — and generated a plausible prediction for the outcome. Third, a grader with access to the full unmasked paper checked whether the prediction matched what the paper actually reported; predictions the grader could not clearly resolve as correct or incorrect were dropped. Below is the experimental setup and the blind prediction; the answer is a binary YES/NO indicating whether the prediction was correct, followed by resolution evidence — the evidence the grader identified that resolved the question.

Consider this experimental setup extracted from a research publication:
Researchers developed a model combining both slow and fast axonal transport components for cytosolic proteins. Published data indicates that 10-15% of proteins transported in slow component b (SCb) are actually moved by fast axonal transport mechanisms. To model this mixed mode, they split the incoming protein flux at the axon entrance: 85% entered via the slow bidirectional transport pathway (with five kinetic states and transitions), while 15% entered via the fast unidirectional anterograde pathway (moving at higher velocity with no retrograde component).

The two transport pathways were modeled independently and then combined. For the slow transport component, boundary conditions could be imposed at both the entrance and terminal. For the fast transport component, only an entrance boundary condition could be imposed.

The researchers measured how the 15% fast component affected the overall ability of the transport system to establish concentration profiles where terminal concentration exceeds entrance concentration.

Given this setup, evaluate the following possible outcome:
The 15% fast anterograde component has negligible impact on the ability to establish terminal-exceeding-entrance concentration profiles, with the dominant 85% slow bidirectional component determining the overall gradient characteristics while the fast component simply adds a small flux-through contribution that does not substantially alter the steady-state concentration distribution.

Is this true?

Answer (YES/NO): YES